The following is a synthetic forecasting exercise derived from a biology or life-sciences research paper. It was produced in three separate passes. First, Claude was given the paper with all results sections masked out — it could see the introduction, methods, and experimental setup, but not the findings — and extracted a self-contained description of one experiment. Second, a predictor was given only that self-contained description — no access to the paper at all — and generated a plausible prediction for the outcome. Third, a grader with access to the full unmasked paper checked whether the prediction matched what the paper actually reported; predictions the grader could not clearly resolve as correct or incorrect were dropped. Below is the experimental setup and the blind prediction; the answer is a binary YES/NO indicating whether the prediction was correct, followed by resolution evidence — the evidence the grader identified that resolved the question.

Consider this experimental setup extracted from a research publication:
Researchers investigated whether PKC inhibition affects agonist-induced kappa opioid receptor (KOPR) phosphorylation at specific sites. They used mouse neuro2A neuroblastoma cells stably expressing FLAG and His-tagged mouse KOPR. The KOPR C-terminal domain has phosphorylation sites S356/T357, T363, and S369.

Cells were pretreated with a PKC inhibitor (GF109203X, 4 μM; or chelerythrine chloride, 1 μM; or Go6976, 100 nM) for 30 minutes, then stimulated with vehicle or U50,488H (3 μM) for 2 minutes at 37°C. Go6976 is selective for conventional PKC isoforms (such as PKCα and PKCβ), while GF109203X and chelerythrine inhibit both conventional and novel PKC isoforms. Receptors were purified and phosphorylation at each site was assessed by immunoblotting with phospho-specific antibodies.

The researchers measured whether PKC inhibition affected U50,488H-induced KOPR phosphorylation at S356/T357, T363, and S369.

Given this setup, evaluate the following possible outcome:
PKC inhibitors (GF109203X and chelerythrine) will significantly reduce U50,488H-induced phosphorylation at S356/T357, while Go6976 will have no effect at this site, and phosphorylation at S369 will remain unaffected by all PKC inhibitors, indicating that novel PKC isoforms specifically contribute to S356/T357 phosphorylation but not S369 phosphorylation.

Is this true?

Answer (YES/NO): NO